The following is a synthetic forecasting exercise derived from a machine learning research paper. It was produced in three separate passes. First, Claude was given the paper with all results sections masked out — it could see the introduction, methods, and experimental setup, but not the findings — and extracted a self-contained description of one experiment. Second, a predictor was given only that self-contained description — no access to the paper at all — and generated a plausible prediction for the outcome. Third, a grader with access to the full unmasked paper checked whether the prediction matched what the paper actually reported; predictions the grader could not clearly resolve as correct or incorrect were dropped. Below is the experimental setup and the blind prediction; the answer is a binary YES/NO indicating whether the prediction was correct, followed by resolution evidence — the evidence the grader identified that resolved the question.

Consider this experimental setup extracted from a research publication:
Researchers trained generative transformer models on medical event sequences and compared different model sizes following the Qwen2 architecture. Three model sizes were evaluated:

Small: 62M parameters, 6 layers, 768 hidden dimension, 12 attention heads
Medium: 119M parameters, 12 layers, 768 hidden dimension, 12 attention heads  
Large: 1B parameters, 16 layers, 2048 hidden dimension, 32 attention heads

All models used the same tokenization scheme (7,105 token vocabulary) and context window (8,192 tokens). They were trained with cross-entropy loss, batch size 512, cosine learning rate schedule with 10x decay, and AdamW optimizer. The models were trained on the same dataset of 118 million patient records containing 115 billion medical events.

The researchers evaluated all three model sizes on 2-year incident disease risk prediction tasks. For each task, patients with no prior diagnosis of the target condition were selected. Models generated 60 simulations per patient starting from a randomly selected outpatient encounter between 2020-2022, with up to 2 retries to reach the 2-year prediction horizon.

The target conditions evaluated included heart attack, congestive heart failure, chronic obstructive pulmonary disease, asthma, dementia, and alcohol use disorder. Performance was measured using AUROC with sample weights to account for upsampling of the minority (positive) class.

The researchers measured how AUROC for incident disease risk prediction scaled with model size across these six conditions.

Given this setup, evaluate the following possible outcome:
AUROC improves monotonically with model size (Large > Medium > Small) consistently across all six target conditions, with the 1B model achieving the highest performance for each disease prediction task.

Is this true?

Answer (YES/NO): NO